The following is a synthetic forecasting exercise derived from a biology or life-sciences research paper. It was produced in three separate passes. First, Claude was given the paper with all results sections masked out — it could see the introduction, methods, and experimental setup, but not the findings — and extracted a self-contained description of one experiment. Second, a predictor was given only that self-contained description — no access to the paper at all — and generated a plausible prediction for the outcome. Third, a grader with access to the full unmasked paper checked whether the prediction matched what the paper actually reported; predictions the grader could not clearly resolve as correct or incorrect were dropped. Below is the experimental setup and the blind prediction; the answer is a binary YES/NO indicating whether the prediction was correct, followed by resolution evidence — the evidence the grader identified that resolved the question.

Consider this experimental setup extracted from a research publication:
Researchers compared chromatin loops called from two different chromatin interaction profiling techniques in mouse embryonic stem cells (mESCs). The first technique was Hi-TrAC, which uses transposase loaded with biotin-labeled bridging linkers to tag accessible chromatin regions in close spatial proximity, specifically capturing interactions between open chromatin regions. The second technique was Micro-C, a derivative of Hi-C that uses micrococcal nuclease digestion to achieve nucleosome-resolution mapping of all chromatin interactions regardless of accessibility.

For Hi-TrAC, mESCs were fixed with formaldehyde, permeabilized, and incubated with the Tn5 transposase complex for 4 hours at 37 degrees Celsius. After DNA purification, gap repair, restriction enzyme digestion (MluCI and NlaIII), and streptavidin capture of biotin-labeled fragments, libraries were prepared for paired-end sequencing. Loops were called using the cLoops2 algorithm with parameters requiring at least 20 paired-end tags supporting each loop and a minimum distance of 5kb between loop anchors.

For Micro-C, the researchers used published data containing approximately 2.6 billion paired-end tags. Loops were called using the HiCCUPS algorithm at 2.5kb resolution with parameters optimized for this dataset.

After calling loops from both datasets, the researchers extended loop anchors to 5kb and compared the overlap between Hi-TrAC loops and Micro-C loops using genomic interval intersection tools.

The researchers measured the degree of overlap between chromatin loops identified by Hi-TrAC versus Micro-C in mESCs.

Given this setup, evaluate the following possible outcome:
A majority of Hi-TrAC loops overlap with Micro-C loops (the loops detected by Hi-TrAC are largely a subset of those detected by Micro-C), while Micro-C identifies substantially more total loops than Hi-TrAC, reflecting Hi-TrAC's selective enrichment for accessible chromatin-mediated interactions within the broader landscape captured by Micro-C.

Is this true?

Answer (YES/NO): NO